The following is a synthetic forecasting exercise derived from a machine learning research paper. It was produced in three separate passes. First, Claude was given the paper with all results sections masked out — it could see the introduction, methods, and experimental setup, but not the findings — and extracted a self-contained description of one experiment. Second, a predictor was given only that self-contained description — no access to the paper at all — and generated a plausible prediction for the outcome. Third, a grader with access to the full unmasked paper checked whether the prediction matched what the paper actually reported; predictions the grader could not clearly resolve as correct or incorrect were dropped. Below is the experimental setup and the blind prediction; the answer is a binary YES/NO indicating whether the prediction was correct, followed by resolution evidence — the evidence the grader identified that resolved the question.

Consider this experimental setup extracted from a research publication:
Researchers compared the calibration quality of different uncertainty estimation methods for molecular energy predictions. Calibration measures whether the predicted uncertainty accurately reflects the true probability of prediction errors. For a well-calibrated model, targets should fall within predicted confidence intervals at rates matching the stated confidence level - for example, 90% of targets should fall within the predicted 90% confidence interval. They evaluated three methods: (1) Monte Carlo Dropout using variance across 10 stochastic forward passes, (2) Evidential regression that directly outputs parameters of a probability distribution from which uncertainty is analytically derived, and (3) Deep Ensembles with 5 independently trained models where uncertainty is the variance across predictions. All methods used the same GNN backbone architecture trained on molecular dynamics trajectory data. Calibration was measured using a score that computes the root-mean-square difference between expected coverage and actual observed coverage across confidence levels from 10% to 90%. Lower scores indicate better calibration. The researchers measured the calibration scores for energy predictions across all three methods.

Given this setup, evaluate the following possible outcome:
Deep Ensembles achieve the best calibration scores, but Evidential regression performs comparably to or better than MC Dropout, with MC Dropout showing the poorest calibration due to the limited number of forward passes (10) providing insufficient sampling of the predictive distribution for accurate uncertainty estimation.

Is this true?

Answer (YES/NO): NO